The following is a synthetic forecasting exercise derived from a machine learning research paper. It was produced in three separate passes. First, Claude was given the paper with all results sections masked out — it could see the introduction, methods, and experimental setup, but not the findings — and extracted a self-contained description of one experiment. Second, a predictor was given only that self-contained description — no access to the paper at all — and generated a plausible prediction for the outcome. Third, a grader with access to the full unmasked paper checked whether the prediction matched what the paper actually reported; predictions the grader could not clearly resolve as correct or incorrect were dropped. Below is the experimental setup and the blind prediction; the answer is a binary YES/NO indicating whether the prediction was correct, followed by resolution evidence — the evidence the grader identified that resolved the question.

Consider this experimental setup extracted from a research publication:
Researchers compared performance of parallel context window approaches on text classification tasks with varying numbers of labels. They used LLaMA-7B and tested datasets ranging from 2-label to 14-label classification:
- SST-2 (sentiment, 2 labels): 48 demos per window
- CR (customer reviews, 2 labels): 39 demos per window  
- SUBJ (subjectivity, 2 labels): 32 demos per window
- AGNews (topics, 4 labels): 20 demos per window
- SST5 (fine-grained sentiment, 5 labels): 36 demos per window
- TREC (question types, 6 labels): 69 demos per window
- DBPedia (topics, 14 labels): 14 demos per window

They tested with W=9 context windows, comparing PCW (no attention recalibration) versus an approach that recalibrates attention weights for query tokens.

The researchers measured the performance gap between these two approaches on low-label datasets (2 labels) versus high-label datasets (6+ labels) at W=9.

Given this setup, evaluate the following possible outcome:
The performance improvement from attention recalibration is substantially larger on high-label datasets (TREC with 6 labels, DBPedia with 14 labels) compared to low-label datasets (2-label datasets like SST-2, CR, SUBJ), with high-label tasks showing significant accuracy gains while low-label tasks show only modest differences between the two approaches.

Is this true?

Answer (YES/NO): NO